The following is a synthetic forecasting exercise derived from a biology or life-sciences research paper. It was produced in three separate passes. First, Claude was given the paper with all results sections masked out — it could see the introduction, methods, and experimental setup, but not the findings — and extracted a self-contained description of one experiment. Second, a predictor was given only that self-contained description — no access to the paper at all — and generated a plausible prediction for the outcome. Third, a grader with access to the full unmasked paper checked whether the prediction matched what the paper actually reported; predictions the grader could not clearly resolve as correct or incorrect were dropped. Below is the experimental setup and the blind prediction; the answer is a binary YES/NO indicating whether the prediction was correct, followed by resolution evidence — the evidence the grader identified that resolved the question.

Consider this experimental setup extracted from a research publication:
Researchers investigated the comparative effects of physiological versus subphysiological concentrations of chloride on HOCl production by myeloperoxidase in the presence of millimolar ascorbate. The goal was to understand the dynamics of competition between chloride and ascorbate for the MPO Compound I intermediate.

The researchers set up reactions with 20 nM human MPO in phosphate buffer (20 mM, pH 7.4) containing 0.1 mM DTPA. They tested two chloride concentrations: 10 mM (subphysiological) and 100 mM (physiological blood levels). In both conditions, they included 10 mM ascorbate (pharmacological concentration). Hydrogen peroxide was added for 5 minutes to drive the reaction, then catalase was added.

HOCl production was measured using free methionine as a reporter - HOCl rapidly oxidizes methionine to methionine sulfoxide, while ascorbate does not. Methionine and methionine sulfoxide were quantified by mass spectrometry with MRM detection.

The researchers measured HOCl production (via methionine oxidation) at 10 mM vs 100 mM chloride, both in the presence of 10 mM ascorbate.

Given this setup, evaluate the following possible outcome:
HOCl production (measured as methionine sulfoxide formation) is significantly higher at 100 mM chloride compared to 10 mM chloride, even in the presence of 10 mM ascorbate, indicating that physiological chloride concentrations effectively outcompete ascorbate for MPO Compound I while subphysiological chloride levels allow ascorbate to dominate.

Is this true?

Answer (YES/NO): NO